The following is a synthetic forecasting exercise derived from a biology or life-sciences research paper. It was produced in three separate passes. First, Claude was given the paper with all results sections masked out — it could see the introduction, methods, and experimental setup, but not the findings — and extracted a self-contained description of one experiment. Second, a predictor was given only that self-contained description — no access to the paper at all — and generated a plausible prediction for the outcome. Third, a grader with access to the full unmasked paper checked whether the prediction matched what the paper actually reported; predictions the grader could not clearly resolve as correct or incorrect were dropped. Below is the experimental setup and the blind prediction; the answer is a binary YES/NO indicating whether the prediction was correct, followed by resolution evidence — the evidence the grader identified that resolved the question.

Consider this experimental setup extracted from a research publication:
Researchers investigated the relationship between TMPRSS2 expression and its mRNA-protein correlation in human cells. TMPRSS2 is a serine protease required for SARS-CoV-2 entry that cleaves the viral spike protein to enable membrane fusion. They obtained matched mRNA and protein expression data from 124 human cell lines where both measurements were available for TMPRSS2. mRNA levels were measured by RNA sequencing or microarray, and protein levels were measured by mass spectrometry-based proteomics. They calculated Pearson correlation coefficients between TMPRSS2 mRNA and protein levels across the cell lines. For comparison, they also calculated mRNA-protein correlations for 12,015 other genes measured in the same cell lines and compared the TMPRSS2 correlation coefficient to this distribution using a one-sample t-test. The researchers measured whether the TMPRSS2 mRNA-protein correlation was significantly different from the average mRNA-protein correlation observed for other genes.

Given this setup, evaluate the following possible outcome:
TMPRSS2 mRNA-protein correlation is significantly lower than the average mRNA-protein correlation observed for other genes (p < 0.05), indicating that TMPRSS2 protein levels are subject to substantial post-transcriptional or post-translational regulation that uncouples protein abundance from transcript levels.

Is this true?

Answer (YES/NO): NO